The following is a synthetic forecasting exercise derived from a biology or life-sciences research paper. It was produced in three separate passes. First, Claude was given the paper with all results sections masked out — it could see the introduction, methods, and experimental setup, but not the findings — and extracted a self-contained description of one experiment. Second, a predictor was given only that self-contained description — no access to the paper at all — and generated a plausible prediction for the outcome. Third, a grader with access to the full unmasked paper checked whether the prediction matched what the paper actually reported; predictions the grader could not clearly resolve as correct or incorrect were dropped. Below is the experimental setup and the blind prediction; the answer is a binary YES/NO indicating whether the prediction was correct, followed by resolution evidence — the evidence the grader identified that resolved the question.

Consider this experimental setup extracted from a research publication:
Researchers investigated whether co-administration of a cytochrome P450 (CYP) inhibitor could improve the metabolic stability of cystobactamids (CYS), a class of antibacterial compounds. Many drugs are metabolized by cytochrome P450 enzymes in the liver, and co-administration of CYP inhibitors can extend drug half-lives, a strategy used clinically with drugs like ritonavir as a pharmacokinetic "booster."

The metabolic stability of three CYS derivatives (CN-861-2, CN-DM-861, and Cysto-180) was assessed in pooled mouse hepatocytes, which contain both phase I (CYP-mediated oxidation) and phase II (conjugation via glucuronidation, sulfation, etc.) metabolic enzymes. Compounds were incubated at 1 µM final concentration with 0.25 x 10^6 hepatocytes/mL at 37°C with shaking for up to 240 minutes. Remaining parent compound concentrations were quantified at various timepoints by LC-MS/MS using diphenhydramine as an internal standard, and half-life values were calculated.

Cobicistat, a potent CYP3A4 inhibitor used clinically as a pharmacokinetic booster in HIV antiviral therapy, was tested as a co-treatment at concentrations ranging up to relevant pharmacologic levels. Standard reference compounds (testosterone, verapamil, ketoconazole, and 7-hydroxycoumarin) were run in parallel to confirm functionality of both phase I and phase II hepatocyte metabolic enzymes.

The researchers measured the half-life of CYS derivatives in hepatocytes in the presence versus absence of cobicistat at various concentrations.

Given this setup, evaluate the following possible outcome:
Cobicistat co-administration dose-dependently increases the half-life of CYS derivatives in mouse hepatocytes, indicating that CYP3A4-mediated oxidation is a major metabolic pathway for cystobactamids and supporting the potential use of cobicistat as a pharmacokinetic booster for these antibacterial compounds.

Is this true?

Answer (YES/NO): NO